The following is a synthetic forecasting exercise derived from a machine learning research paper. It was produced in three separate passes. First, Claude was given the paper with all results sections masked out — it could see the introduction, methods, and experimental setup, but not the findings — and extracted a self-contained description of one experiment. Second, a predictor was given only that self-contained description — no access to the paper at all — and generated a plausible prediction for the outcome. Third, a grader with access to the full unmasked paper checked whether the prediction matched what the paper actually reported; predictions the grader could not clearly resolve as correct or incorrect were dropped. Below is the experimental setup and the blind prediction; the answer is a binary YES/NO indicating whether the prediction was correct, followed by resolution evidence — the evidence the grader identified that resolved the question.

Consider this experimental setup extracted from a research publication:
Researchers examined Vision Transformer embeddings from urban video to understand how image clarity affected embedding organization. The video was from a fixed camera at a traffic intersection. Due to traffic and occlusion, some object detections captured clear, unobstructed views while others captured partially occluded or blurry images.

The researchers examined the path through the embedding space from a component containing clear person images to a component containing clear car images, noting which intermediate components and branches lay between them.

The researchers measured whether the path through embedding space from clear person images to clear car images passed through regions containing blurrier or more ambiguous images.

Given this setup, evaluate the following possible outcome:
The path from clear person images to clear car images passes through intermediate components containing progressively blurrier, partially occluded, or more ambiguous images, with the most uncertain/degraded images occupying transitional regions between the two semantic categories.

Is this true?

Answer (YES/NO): YES